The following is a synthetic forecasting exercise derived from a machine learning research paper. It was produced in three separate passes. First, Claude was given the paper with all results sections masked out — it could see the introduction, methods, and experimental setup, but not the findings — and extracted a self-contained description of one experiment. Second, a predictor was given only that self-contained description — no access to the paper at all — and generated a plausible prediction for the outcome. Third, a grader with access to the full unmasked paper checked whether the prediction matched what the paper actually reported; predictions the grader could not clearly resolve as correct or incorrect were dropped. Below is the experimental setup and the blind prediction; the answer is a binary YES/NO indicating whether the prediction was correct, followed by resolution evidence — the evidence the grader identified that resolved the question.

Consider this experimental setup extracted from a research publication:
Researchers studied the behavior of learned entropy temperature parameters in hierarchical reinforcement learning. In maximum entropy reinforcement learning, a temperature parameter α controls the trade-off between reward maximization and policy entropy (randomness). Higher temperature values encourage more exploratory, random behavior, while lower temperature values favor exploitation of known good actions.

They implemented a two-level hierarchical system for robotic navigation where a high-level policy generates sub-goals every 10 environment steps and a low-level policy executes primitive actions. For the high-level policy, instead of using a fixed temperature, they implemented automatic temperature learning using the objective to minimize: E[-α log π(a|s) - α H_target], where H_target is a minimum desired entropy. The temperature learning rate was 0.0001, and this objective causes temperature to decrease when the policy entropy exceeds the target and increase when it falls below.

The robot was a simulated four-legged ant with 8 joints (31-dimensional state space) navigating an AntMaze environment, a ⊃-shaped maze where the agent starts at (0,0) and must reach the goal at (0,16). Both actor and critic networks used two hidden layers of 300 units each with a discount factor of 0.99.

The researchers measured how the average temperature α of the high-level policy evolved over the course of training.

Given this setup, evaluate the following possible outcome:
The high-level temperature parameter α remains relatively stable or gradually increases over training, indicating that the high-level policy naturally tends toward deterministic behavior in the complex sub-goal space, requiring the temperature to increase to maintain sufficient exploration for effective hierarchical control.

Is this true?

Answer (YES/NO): NO